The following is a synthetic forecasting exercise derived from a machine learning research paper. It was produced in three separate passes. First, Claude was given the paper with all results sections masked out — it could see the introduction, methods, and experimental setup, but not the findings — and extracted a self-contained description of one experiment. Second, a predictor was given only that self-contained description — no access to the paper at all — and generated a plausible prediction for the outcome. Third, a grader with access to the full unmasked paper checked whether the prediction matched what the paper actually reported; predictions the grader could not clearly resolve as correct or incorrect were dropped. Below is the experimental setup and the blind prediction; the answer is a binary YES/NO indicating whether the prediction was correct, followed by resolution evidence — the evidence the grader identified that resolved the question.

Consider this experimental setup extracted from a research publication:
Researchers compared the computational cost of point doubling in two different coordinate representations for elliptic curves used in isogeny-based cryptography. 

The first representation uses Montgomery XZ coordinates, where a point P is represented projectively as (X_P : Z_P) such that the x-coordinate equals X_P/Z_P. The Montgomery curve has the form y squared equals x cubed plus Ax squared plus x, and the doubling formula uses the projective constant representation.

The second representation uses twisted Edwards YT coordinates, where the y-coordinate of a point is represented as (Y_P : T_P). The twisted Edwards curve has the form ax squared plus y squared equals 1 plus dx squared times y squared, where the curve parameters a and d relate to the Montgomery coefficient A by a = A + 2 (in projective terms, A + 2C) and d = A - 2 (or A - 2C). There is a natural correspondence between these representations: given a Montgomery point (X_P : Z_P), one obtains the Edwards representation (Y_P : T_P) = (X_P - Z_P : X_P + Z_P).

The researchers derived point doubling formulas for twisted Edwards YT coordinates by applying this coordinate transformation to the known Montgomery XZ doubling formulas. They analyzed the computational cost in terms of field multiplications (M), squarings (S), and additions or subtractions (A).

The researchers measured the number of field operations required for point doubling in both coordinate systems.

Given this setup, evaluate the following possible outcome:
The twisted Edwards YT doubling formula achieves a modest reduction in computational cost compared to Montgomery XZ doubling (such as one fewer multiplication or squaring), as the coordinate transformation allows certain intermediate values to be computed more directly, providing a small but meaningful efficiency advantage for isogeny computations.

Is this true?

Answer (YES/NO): NO